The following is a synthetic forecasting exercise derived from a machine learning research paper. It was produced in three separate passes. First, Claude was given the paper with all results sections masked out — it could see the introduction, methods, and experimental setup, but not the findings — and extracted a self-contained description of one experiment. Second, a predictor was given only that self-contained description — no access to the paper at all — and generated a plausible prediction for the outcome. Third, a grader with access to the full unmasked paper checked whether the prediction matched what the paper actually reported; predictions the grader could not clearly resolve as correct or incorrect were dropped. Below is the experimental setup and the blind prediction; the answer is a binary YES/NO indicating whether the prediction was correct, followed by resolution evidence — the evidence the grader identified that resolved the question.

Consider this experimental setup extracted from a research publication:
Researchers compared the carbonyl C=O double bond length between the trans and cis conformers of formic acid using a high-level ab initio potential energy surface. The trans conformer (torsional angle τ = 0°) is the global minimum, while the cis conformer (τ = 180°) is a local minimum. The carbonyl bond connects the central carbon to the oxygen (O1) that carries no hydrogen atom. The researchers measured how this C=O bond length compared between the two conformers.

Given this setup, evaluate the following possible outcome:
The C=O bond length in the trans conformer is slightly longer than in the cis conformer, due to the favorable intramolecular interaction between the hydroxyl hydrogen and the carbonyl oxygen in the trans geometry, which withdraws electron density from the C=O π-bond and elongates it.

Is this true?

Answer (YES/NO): YES